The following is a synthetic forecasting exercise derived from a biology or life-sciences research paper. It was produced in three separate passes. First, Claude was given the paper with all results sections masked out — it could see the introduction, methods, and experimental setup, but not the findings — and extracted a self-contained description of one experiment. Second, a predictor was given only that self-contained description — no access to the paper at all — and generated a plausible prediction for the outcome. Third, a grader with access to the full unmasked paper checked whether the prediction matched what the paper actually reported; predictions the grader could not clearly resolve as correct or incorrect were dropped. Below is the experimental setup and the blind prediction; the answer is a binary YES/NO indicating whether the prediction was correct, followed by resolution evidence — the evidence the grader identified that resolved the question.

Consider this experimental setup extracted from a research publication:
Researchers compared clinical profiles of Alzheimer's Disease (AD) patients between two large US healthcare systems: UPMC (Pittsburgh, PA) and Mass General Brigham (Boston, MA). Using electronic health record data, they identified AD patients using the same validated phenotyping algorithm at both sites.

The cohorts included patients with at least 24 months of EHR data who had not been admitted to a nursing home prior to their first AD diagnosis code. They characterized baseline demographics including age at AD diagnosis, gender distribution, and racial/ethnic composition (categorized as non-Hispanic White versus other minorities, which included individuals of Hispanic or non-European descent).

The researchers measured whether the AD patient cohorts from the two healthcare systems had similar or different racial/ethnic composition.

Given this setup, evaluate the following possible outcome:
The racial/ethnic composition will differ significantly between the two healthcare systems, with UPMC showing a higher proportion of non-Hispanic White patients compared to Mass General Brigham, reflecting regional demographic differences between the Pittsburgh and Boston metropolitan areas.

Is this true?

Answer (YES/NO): YES